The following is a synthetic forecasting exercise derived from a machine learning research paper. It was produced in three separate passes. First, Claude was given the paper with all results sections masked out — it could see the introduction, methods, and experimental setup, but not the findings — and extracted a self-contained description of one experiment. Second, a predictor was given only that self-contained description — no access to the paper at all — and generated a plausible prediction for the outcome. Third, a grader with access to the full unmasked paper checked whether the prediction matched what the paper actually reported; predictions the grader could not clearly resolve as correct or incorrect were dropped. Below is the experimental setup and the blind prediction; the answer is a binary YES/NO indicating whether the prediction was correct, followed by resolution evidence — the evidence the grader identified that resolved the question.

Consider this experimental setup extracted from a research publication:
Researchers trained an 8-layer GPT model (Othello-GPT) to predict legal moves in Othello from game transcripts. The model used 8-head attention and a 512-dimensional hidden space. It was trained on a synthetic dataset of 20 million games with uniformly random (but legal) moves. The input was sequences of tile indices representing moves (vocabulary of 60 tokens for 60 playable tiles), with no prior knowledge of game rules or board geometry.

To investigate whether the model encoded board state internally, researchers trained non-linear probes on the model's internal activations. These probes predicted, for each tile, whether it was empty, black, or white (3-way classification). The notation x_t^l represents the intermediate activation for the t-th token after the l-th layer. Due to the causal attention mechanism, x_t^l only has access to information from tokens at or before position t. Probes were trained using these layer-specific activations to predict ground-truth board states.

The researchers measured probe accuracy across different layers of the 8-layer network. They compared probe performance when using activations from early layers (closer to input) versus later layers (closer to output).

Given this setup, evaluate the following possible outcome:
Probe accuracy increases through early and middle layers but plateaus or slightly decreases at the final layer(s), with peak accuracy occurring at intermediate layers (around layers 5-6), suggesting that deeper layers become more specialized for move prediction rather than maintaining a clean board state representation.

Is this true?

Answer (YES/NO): NO